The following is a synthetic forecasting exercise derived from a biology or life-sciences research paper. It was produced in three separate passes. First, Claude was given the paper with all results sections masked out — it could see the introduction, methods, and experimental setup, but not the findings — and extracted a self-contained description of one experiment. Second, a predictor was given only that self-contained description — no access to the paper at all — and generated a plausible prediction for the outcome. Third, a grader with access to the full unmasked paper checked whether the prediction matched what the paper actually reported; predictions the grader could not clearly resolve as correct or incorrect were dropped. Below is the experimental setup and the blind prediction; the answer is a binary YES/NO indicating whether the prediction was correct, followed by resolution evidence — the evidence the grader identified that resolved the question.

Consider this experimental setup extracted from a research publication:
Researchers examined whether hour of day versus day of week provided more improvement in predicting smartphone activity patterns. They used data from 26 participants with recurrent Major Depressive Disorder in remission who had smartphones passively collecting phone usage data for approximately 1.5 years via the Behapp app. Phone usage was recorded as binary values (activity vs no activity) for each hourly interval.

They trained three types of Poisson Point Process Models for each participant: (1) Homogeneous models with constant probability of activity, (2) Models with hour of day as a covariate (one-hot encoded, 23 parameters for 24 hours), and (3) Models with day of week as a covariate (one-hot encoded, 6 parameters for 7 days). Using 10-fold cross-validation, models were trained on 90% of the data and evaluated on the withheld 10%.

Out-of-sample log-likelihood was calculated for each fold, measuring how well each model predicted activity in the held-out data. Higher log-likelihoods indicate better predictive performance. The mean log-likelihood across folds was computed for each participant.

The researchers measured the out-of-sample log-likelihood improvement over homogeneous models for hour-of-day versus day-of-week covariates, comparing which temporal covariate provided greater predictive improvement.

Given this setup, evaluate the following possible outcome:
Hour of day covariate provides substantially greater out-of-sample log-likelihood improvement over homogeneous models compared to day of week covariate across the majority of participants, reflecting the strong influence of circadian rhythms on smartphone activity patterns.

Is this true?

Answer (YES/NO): YES